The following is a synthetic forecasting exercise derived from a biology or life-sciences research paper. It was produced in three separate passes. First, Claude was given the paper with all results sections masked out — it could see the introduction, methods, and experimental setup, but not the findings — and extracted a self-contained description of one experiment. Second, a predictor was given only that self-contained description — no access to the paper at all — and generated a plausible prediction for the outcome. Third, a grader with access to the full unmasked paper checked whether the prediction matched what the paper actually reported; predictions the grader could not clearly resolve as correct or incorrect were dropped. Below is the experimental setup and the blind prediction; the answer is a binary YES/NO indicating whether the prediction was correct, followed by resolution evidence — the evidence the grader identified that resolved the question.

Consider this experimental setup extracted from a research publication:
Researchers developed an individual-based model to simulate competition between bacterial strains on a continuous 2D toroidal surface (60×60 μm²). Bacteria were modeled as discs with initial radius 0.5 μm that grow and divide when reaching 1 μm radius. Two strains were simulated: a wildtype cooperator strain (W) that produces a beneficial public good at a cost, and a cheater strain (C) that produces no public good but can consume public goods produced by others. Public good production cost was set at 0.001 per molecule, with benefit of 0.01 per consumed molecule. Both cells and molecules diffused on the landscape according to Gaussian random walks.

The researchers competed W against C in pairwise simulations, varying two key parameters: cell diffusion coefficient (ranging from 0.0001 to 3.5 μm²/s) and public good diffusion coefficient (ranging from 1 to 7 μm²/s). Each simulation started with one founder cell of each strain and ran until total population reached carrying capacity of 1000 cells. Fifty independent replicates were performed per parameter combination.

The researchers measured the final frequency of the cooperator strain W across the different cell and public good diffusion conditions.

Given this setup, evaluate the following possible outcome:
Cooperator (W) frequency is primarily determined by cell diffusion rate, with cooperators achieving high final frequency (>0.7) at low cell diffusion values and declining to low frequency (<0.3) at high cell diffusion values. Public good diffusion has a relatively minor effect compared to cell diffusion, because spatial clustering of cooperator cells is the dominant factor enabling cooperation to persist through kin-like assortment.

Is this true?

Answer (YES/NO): NO